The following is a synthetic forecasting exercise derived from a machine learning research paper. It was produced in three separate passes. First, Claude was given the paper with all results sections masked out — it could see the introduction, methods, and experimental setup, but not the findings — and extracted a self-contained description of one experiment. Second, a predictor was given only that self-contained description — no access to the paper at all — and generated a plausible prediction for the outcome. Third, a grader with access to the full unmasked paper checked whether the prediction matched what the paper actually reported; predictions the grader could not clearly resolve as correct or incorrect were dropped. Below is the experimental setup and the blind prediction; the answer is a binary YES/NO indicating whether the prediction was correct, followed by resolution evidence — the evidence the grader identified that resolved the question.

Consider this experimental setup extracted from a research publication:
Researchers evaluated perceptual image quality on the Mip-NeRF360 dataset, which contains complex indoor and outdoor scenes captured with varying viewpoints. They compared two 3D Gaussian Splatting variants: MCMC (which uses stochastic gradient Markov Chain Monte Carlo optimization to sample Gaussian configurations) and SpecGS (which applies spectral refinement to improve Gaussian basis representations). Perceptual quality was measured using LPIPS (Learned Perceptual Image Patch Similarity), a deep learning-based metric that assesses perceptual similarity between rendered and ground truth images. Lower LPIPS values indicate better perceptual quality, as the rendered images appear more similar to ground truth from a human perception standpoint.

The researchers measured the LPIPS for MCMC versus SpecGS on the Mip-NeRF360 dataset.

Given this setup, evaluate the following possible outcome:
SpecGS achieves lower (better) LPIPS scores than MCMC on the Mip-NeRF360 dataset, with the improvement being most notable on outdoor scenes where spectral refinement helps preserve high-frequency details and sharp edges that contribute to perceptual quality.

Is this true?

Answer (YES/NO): NO